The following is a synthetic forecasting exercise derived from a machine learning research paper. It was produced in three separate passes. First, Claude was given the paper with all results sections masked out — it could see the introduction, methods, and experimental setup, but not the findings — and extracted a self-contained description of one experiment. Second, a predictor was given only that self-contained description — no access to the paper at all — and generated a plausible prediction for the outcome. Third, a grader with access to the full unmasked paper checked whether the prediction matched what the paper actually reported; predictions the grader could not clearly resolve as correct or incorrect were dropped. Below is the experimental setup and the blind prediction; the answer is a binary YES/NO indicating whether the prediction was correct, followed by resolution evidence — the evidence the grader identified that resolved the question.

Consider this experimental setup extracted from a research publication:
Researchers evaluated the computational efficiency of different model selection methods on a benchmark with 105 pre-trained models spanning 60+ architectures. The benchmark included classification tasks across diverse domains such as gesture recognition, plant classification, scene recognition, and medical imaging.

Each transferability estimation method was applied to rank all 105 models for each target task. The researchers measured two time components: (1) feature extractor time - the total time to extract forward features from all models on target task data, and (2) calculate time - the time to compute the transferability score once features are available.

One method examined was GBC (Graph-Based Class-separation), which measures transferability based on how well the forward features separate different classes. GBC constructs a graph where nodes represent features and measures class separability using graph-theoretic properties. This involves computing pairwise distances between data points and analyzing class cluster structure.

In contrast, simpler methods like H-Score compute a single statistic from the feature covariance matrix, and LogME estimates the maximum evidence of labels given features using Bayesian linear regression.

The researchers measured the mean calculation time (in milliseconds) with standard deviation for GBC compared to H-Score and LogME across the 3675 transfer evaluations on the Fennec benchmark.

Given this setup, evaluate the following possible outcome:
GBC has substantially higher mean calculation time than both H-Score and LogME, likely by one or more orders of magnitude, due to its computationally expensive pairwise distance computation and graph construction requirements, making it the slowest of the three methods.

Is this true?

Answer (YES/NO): YES